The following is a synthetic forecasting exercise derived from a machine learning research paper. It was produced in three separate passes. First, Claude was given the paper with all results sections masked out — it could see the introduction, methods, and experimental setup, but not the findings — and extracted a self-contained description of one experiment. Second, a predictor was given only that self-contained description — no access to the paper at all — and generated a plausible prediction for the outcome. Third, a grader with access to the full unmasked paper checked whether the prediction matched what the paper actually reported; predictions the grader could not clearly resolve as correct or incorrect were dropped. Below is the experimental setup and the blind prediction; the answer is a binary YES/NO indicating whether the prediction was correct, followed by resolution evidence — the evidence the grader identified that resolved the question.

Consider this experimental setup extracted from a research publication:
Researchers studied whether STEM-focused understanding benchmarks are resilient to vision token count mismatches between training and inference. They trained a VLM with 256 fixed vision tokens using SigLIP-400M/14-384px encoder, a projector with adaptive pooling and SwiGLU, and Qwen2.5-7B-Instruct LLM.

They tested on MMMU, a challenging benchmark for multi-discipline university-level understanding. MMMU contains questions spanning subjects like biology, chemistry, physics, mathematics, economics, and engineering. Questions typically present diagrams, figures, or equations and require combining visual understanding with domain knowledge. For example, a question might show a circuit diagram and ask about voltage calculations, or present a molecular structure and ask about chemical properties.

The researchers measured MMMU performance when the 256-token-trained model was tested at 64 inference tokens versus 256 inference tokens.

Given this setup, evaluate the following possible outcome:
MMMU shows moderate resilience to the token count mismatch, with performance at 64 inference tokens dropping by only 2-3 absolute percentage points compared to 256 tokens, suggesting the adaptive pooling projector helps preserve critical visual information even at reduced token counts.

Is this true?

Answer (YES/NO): NO